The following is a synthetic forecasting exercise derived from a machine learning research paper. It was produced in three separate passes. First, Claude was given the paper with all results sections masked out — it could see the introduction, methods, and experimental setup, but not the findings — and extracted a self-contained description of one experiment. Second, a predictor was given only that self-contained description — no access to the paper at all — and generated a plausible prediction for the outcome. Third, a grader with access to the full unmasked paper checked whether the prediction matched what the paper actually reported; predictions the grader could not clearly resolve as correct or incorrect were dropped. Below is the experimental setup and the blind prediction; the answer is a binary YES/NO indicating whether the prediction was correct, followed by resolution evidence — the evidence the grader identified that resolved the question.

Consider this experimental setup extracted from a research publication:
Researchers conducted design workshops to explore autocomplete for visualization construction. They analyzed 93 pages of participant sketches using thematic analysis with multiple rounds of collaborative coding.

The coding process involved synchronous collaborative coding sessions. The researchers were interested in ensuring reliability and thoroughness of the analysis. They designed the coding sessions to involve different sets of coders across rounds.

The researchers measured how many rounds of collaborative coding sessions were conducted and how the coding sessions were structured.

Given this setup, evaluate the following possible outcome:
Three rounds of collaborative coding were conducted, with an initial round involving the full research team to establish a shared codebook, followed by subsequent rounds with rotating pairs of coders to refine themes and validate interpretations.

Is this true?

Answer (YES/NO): NO